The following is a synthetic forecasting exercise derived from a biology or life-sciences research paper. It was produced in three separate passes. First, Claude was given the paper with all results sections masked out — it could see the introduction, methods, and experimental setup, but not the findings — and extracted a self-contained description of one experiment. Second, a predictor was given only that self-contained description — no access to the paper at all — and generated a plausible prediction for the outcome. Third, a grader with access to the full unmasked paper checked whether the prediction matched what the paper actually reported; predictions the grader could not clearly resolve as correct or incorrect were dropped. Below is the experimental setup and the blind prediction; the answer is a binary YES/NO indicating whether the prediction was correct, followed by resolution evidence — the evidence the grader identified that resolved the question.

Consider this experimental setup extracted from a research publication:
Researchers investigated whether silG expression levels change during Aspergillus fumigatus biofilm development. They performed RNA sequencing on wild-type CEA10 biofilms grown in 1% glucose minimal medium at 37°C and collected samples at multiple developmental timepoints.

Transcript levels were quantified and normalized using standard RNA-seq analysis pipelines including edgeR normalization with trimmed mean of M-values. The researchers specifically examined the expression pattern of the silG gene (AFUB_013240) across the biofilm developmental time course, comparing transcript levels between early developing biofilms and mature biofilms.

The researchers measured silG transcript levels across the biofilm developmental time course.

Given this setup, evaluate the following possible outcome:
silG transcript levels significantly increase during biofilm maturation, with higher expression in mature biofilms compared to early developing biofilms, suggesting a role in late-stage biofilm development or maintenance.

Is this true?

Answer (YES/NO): YES